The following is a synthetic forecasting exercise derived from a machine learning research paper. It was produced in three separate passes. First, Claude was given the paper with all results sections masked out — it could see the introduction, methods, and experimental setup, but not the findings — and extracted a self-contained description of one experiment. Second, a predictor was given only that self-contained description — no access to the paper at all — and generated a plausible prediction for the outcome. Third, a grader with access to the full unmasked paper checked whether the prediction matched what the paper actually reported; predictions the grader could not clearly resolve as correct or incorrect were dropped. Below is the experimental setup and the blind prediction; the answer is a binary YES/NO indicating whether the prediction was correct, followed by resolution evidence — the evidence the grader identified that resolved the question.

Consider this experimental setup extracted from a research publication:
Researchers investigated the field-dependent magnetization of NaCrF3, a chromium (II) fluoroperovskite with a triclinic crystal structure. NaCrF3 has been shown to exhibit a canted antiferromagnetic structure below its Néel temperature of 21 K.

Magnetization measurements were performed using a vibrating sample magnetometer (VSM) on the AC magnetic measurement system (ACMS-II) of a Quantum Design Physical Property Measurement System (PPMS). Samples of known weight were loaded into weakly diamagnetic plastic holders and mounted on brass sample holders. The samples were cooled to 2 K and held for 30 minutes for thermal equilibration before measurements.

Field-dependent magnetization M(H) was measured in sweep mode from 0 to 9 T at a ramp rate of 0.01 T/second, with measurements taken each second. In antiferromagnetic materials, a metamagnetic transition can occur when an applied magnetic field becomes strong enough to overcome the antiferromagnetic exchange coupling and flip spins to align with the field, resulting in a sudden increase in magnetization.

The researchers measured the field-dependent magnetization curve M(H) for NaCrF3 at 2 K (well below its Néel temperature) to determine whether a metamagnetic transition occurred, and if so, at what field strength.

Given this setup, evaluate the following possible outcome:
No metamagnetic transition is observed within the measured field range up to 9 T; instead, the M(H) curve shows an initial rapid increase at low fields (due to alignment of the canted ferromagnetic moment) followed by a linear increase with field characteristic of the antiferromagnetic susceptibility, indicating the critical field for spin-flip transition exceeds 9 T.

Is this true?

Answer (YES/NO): NO